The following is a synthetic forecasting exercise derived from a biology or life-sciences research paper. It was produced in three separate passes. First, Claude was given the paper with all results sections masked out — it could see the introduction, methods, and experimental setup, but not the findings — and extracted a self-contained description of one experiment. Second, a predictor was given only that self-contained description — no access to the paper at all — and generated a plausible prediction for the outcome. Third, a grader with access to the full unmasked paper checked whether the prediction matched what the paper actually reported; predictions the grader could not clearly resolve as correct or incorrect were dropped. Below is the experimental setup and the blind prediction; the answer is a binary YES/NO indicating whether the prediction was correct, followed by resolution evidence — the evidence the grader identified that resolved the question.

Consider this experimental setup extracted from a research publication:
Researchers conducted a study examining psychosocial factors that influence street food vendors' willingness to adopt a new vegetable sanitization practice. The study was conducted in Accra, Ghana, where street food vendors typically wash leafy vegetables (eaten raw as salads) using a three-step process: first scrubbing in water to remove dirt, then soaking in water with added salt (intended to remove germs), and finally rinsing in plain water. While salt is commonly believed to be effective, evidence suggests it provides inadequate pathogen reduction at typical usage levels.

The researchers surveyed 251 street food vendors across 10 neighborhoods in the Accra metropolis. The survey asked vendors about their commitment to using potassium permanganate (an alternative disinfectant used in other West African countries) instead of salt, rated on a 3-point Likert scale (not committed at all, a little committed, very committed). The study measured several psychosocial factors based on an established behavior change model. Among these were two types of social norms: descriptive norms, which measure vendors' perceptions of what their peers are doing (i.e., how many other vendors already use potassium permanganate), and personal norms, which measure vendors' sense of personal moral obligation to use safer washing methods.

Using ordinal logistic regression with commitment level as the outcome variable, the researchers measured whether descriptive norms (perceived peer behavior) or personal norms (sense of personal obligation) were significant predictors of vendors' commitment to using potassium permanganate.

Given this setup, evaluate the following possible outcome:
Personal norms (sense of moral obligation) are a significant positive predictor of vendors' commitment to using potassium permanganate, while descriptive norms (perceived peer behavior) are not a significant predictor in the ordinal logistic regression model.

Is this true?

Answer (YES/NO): YES